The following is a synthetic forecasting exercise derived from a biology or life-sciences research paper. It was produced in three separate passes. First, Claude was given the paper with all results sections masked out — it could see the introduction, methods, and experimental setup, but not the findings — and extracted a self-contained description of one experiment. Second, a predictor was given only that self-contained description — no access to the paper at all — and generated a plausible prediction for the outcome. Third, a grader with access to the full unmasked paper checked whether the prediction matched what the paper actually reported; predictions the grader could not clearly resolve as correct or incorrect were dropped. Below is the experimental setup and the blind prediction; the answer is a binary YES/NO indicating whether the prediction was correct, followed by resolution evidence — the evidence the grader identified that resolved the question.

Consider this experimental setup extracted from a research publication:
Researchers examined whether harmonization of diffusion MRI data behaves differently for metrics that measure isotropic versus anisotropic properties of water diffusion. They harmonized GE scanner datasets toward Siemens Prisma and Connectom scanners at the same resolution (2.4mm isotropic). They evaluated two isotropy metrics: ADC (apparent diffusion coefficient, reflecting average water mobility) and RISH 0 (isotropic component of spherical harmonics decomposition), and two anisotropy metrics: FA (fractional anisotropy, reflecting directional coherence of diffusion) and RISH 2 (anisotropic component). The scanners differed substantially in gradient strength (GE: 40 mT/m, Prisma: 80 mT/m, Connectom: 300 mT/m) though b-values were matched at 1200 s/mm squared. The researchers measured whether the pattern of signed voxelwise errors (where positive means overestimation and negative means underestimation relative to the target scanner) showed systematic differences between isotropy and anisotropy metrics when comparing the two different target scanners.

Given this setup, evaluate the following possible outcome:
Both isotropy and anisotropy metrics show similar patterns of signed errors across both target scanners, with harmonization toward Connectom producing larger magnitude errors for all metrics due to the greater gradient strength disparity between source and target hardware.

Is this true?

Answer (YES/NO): NO